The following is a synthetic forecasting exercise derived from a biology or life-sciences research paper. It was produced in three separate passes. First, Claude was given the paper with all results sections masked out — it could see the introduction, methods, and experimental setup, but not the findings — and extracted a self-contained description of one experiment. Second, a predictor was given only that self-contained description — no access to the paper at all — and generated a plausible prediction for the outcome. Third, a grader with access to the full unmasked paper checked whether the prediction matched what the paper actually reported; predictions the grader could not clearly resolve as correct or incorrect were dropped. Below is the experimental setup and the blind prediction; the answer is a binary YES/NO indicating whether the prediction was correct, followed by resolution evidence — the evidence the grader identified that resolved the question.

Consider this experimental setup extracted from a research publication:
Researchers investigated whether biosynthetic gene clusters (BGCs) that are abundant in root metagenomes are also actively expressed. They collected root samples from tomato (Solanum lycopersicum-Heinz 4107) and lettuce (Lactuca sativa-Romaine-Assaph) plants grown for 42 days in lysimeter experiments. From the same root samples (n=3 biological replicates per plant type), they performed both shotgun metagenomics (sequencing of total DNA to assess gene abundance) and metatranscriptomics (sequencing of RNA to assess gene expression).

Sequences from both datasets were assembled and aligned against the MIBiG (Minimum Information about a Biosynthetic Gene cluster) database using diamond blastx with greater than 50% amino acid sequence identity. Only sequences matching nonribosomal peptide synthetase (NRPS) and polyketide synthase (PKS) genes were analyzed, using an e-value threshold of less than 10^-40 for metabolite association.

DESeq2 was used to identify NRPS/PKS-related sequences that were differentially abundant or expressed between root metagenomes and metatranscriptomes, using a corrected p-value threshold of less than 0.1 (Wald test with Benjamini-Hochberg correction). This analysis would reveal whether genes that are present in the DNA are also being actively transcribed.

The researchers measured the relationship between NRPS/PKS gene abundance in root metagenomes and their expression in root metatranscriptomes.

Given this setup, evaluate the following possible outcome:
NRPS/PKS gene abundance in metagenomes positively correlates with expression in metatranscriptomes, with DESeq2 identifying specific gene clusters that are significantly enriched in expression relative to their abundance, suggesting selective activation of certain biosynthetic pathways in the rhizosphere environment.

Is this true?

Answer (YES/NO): NO